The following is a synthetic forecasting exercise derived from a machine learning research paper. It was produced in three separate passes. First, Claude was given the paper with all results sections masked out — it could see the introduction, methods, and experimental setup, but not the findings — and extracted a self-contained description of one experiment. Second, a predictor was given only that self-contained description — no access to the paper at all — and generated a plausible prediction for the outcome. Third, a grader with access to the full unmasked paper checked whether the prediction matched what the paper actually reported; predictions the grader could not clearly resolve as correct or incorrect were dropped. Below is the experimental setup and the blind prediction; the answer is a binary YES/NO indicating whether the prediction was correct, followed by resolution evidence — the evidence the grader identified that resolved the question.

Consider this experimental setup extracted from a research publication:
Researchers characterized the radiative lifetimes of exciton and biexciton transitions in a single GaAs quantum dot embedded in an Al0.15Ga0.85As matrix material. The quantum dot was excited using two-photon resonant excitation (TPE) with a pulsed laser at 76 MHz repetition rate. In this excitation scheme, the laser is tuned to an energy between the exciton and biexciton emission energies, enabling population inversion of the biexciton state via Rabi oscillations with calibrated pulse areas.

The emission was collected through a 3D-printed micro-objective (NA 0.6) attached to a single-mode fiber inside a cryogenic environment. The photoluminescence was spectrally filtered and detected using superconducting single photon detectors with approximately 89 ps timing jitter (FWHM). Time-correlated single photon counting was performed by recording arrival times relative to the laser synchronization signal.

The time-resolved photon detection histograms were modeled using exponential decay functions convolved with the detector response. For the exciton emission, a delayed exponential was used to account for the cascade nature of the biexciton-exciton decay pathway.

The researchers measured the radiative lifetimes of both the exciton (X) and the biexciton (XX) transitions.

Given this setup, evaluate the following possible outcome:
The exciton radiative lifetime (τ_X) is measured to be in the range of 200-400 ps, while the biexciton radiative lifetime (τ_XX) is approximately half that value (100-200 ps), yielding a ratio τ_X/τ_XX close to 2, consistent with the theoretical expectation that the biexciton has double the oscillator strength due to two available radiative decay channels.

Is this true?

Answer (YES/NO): NO